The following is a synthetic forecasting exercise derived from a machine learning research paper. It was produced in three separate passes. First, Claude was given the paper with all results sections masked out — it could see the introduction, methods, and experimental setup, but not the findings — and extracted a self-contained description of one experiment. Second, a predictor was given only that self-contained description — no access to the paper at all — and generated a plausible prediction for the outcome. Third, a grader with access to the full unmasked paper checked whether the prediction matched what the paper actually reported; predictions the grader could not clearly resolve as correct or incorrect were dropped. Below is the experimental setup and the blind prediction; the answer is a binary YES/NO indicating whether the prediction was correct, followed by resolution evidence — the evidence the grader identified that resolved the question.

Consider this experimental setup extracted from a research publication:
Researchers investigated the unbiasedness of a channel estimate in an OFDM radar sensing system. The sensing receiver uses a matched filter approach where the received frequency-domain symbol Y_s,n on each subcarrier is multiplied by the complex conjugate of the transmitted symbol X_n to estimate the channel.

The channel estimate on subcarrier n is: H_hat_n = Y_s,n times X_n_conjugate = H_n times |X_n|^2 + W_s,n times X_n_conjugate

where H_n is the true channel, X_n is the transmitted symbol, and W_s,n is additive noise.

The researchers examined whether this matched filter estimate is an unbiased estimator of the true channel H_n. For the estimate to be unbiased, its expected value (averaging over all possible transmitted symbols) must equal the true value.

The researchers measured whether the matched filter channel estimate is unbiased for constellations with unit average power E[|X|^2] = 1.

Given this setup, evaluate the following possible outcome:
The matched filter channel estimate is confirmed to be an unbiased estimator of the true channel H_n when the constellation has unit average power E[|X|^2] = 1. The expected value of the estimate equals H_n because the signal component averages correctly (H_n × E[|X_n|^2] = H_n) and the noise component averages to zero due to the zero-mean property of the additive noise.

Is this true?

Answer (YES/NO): YES